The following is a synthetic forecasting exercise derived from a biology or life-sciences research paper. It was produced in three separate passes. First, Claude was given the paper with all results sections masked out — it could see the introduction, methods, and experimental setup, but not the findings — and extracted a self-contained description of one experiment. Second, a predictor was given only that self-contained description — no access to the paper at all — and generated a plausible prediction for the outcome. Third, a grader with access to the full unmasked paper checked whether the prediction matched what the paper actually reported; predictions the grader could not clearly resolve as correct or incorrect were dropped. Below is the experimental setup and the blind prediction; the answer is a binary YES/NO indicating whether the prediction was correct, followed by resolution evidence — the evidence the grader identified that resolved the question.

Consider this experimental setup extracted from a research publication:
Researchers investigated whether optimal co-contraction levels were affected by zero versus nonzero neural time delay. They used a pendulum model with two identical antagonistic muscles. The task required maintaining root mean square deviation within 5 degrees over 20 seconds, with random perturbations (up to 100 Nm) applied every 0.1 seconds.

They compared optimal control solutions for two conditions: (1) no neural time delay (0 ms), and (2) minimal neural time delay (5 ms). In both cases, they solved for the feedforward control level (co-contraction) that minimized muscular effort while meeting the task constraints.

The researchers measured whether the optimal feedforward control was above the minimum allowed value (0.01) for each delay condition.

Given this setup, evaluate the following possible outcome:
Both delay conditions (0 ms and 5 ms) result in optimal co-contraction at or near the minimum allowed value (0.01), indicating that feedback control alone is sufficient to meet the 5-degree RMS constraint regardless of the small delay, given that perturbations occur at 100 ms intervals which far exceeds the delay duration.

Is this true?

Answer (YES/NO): NO